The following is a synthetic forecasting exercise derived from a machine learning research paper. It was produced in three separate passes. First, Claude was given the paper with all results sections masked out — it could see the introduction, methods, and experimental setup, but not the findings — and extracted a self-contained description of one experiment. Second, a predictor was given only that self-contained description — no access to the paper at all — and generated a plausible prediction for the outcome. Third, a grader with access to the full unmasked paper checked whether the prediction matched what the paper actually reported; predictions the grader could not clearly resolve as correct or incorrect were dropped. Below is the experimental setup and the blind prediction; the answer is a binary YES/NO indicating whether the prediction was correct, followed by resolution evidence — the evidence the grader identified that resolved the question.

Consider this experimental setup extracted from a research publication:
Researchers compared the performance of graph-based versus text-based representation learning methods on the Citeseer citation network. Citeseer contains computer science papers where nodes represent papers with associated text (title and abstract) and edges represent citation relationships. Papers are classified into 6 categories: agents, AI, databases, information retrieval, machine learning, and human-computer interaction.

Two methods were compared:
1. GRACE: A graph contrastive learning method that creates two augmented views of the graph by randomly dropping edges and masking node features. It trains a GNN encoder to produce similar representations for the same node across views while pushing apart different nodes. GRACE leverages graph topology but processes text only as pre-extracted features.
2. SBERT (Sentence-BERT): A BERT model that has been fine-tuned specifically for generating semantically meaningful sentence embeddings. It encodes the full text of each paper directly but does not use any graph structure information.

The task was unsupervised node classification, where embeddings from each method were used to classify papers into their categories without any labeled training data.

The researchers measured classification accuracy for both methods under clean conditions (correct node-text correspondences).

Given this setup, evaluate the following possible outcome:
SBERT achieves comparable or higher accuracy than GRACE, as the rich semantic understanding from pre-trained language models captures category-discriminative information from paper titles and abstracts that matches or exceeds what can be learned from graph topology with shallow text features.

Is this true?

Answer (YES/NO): NO